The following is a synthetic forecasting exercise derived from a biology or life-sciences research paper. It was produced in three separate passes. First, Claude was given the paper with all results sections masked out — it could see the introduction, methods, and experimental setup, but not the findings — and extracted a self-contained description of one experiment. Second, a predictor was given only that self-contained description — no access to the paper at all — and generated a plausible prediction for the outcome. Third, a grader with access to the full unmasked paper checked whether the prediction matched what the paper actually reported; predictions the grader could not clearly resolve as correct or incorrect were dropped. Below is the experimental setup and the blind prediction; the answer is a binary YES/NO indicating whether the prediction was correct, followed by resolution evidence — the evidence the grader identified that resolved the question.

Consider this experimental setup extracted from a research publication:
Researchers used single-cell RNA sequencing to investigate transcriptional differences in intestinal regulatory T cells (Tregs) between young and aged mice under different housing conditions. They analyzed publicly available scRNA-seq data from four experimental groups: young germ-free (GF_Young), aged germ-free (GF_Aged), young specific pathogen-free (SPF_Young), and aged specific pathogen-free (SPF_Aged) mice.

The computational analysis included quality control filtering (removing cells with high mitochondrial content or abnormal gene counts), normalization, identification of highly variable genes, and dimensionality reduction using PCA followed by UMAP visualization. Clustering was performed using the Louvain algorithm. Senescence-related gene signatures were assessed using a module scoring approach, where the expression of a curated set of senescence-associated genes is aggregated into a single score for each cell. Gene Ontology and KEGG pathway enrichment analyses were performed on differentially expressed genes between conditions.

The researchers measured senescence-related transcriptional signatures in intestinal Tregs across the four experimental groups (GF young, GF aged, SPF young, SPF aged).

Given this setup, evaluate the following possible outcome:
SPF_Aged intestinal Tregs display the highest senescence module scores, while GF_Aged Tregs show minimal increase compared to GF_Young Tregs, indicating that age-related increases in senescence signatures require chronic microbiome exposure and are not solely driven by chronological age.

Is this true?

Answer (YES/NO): YES